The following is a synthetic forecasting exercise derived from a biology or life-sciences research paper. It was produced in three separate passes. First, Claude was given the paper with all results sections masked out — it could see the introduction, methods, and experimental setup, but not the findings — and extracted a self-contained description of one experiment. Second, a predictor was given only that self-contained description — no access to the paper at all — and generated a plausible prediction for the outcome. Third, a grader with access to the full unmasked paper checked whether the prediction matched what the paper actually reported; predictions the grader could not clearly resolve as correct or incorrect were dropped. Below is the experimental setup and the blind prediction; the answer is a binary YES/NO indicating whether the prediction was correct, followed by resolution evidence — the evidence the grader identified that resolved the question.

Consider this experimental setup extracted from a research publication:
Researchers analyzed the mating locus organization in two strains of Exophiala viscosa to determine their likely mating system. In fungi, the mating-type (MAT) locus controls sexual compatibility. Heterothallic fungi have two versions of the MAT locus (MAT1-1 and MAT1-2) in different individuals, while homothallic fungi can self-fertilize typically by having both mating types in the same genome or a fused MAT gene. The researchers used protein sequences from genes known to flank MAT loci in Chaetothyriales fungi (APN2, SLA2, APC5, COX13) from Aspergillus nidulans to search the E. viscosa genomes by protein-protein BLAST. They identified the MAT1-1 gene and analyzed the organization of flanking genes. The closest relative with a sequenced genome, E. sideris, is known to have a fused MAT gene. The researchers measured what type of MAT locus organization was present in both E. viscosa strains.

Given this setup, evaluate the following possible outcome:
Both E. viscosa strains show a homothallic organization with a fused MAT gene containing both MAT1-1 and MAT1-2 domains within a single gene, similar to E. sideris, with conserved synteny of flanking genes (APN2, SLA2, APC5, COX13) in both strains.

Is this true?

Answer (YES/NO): NO